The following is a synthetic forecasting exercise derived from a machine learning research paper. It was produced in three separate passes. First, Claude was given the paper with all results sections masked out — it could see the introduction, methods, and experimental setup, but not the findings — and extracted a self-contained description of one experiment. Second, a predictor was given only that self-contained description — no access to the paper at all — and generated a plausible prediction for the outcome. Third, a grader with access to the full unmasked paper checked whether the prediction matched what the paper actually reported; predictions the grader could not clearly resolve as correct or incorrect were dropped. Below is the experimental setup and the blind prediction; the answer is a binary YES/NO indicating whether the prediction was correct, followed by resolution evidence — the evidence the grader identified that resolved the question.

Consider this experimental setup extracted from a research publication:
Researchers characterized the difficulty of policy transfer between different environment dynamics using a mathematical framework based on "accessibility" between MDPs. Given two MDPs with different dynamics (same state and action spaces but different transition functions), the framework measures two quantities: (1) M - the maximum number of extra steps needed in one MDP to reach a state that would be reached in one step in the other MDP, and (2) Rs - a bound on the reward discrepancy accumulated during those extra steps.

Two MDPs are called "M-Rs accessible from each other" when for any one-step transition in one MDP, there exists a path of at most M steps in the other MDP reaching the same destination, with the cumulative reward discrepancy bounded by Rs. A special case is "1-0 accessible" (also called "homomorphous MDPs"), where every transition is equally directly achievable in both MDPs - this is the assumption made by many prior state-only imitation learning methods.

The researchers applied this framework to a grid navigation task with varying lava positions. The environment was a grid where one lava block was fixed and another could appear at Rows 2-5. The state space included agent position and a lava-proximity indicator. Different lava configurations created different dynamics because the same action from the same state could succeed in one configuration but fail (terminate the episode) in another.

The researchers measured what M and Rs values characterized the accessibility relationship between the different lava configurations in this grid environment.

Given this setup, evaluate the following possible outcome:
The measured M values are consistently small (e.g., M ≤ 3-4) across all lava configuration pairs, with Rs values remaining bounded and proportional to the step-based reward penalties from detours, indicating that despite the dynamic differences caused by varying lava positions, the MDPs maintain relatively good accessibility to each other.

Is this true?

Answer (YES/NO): YES